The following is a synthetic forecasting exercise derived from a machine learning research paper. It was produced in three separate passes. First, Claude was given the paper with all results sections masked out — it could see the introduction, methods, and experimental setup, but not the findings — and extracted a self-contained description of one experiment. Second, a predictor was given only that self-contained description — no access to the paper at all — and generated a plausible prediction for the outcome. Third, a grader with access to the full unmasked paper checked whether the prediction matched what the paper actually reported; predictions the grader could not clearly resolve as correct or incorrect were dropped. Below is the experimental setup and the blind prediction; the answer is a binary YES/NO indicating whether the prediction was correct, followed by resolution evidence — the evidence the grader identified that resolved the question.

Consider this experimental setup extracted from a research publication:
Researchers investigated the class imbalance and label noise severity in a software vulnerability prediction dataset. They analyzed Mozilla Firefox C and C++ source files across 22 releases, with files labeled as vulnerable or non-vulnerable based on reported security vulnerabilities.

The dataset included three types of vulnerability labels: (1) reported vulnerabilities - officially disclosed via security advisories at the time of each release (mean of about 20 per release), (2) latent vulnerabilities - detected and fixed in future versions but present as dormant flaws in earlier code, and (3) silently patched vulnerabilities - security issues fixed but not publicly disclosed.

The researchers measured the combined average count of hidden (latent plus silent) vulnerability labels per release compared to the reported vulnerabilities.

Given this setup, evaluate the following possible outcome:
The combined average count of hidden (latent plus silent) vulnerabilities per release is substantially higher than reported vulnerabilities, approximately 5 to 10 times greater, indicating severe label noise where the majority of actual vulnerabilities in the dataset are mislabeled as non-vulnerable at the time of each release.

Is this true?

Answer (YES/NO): NO